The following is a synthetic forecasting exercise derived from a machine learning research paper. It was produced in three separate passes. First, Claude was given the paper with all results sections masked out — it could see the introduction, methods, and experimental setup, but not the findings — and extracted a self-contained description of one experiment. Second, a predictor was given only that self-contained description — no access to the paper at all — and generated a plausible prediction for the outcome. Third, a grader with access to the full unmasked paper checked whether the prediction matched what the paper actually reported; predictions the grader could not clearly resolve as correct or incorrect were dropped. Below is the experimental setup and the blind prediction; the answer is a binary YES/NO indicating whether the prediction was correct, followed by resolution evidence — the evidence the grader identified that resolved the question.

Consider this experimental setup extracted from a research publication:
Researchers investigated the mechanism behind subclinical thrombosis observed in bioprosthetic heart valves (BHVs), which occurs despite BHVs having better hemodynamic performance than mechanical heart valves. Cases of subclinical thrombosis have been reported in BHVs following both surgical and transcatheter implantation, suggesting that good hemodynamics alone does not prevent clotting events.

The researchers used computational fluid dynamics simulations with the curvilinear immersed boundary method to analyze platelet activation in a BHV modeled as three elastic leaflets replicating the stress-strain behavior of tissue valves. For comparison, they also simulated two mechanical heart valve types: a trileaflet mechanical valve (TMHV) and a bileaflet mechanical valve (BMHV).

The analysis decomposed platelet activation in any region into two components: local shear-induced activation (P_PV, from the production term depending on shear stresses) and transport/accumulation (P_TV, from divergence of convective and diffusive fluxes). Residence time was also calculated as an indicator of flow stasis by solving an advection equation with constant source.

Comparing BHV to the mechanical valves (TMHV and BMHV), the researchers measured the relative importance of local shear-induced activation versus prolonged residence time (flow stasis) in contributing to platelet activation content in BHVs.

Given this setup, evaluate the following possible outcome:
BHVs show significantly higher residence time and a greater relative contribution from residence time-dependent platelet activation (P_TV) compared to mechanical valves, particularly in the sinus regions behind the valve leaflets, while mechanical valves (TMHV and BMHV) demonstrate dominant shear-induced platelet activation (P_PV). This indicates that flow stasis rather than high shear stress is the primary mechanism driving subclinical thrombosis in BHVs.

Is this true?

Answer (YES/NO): NO